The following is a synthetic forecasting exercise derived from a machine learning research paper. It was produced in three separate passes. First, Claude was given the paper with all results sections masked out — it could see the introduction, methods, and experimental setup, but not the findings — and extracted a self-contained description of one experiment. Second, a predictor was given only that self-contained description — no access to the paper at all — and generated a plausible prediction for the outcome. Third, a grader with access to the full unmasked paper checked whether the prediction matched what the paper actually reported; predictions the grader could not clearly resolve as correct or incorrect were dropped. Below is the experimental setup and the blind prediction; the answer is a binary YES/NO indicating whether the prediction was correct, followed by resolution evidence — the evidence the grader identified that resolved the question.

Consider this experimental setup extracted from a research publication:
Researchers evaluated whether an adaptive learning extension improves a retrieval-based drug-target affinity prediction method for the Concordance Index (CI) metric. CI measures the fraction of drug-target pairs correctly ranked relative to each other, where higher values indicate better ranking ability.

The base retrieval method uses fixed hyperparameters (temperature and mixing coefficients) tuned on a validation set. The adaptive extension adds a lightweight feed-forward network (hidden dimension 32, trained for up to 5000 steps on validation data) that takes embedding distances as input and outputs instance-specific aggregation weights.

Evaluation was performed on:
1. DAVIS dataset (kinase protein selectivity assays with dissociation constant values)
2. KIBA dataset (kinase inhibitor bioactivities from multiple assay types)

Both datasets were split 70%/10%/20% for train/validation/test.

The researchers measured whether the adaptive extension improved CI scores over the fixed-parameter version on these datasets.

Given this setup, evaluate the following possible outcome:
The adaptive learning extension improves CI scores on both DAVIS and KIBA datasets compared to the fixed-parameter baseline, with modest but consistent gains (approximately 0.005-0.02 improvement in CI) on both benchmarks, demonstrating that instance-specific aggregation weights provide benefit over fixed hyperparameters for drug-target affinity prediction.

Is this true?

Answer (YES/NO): NO